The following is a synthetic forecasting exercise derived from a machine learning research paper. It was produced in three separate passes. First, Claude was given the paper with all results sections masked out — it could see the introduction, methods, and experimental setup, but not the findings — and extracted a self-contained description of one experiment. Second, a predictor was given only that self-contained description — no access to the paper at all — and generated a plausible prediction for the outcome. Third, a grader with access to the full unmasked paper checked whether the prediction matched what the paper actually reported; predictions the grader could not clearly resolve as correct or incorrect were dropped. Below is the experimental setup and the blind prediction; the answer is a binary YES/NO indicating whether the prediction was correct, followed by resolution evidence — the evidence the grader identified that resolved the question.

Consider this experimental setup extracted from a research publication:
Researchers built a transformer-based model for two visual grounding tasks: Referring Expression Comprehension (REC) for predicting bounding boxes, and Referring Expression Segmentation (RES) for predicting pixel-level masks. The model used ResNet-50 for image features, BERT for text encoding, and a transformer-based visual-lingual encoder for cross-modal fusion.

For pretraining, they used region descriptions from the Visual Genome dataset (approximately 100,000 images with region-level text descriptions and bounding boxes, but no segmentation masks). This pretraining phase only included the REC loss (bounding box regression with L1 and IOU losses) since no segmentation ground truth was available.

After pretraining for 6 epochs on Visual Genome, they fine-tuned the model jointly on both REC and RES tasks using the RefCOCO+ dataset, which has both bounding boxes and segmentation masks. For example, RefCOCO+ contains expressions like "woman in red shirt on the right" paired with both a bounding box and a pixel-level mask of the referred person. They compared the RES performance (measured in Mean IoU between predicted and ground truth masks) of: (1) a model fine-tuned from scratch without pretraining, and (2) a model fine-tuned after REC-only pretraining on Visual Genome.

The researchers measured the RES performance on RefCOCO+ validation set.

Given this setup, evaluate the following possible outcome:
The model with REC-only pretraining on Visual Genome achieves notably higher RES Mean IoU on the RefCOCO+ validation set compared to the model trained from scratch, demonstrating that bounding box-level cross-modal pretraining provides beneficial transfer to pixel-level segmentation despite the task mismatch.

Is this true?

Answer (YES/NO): YES